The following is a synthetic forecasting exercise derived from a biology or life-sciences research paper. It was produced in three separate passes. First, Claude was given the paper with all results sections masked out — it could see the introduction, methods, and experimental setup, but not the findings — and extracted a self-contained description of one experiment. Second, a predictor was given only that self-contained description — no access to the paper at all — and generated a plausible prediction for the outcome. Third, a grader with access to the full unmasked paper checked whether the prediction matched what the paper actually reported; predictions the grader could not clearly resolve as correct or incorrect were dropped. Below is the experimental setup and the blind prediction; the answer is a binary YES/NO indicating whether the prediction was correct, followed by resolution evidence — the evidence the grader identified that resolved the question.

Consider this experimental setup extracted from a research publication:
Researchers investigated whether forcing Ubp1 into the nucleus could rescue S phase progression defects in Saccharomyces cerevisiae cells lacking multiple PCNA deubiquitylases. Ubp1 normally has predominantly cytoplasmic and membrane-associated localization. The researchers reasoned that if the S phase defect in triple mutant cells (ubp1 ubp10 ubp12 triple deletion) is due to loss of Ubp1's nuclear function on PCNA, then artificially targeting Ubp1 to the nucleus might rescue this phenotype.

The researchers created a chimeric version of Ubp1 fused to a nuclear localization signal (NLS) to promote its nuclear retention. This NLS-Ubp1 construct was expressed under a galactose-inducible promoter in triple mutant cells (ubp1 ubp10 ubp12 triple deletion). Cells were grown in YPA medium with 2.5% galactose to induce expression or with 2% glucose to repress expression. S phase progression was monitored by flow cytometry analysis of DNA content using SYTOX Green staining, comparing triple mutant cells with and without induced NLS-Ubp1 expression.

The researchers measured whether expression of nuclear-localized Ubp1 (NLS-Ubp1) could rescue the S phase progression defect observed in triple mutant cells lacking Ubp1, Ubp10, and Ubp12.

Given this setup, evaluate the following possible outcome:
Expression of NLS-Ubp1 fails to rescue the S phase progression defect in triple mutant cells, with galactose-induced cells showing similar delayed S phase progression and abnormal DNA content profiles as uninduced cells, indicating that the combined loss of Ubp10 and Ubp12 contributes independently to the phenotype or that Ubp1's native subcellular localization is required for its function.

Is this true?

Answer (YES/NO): NO